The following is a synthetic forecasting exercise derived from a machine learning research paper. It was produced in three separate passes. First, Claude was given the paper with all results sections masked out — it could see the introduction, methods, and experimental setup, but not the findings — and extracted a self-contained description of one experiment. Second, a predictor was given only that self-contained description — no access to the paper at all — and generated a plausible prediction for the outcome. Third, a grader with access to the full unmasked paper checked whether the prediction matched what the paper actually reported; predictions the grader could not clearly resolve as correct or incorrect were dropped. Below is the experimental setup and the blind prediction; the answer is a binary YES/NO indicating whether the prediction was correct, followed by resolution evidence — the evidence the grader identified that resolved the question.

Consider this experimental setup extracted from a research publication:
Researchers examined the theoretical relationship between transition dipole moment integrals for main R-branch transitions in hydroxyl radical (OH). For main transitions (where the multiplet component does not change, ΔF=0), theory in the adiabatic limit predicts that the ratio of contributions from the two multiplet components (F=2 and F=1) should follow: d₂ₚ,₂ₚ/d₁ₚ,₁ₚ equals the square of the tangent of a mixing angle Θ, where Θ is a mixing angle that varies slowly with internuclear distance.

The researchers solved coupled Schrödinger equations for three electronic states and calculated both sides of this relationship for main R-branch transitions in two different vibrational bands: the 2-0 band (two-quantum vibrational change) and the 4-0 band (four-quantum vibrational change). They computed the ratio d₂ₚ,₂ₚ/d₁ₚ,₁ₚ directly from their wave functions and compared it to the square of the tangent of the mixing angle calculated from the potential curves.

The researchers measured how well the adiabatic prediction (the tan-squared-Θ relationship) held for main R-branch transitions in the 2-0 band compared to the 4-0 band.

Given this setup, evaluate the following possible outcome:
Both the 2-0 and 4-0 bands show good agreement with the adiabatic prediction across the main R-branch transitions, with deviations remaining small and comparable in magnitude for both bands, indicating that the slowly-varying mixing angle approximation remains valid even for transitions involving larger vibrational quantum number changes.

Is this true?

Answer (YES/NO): NO